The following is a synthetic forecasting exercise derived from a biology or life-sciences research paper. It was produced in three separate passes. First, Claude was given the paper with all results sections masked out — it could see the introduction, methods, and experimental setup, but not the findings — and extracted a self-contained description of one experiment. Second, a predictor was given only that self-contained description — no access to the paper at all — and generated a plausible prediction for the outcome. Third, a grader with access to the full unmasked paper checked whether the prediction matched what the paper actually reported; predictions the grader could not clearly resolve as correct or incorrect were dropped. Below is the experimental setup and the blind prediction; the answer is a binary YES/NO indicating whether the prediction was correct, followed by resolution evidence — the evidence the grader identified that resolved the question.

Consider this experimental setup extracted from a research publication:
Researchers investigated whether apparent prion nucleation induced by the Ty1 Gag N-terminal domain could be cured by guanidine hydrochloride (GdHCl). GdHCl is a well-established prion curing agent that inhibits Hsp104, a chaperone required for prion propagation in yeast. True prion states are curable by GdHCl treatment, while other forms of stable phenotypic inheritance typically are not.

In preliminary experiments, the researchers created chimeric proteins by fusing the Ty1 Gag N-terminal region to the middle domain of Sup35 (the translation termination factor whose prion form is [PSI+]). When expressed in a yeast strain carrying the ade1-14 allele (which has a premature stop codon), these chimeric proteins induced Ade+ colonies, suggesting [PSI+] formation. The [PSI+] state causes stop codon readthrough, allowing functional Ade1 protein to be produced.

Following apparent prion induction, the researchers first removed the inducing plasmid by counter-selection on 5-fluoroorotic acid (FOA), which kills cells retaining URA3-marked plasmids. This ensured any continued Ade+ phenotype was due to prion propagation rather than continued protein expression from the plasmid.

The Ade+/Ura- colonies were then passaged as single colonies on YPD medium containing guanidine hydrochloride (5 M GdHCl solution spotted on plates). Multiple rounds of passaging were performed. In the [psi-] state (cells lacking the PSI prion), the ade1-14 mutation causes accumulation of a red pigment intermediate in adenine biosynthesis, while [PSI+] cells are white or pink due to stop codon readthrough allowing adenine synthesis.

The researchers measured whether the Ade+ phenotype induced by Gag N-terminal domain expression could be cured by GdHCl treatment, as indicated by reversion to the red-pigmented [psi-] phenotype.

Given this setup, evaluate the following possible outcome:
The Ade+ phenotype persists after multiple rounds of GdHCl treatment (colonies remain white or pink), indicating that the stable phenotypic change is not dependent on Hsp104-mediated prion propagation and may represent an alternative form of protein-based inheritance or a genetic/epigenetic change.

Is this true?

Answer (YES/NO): NO